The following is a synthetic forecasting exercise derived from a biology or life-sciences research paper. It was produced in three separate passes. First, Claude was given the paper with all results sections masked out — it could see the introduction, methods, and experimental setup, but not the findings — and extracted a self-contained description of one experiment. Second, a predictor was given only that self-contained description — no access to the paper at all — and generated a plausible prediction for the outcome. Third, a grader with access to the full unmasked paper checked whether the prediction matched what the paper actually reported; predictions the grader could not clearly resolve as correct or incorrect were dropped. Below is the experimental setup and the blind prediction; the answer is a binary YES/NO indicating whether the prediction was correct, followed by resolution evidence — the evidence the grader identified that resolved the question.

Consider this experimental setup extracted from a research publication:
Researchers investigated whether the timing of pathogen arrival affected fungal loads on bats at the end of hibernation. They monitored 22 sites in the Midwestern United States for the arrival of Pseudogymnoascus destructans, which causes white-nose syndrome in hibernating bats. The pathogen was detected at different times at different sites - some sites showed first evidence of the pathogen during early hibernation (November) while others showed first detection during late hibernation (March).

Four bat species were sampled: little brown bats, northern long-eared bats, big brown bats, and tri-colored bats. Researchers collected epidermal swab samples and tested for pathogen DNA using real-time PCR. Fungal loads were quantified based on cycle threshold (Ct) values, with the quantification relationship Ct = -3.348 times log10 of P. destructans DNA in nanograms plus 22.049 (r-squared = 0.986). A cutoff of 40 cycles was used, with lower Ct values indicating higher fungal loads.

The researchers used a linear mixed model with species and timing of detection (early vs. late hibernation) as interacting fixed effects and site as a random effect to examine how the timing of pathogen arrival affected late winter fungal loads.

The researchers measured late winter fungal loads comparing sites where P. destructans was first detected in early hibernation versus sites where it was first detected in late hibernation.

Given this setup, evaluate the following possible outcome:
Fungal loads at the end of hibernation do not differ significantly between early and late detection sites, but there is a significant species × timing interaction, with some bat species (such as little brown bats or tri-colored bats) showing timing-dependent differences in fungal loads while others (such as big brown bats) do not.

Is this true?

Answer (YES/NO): NO